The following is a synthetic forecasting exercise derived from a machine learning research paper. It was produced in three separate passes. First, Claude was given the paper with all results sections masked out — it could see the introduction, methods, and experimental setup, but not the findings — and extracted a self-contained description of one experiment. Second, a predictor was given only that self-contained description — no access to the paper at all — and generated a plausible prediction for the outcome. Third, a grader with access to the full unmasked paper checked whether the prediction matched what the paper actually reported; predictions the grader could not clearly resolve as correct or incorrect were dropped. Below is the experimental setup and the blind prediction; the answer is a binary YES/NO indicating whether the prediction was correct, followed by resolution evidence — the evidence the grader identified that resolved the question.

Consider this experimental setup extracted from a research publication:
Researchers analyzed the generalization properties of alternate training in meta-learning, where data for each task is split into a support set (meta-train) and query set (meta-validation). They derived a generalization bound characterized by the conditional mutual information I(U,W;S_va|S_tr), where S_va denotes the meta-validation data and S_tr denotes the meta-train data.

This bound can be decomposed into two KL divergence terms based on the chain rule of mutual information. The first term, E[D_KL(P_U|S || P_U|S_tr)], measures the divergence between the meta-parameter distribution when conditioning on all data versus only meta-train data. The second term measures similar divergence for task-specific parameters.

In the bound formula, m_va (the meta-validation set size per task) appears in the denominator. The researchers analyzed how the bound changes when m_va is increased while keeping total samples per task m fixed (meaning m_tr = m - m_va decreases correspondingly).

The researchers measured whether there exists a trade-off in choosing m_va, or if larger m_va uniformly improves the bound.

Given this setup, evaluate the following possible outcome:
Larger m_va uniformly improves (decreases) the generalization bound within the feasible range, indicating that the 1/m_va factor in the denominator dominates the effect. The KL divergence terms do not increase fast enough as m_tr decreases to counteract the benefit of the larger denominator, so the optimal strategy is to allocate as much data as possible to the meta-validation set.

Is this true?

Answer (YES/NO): NO